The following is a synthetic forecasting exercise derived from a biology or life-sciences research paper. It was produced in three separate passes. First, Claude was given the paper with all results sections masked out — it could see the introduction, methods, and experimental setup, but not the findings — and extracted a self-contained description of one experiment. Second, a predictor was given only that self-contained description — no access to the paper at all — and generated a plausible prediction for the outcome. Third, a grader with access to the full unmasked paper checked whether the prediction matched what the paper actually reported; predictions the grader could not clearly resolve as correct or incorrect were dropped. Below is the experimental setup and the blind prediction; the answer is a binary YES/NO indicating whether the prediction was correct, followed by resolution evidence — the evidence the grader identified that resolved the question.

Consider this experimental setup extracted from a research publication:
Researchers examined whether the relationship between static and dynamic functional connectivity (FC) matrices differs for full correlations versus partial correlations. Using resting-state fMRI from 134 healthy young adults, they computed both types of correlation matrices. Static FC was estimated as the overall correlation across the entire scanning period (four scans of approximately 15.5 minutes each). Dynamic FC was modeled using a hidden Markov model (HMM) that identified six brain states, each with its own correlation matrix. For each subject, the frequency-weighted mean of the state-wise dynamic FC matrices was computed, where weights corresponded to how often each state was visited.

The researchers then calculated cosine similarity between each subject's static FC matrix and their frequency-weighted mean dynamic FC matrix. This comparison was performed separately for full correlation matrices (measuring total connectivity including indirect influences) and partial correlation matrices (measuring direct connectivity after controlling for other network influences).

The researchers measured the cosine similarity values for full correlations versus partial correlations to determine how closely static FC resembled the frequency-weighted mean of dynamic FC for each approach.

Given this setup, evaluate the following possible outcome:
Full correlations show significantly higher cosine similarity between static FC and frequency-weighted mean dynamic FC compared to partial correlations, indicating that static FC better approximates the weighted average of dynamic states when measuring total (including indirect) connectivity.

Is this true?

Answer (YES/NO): YES